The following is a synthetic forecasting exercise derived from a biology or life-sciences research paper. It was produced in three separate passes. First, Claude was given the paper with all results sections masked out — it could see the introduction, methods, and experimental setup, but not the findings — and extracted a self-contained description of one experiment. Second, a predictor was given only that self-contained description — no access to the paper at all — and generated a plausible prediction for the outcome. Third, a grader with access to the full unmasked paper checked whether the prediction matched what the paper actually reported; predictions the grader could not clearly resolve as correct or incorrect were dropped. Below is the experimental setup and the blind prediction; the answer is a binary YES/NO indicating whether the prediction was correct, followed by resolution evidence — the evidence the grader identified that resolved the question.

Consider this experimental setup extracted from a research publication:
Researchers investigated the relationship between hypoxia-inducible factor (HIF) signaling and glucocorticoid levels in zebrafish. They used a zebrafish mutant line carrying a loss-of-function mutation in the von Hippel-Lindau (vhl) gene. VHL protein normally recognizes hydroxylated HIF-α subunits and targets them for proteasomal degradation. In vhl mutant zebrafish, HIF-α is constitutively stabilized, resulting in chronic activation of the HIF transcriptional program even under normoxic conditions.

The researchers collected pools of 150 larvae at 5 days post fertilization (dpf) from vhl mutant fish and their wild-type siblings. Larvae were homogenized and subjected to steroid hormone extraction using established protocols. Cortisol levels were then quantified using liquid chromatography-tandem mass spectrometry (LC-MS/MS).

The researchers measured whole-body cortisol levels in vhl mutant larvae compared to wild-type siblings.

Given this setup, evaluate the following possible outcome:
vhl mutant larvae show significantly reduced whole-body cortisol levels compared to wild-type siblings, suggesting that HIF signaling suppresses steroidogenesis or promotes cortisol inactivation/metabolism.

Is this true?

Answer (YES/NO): YES